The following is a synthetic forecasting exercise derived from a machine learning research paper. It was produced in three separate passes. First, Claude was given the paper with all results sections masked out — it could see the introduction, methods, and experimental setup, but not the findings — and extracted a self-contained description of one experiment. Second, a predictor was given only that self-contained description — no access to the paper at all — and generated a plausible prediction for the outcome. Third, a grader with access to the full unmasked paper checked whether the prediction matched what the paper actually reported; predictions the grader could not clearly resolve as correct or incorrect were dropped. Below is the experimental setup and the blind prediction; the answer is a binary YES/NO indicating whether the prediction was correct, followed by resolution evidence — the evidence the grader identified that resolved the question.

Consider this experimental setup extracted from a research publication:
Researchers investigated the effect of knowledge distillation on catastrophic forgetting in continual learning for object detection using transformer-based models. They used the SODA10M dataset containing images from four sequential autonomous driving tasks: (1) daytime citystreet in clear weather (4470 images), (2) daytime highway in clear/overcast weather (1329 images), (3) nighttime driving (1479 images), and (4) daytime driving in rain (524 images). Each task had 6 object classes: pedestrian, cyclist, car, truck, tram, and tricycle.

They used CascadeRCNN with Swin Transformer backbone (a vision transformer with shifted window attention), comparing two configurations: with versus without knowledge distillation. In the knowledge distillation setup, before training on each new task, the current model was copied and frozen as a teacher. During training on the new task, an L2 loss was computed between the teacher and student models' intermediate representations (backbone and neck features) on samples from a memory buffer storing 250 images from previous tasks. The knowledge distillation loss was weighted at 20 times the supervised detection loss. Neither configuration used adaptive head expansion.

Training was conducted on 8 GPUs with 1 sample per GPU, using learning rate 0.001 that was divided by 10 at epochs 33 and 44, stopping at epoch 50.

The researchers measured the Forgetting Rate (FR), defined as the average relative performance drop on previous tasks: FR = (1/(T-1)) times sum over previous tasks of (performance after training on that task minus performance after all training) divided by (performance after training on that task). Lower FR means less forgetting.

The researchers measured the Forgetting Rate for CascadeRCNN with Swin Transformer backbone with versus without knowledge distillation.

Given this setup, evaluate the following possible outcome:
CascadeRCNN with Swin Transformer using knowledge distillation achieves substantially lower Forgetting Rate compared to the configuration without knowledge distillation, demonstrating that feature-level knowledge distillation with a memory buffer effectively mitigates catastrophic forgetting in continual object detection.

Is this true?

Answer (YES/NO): YES